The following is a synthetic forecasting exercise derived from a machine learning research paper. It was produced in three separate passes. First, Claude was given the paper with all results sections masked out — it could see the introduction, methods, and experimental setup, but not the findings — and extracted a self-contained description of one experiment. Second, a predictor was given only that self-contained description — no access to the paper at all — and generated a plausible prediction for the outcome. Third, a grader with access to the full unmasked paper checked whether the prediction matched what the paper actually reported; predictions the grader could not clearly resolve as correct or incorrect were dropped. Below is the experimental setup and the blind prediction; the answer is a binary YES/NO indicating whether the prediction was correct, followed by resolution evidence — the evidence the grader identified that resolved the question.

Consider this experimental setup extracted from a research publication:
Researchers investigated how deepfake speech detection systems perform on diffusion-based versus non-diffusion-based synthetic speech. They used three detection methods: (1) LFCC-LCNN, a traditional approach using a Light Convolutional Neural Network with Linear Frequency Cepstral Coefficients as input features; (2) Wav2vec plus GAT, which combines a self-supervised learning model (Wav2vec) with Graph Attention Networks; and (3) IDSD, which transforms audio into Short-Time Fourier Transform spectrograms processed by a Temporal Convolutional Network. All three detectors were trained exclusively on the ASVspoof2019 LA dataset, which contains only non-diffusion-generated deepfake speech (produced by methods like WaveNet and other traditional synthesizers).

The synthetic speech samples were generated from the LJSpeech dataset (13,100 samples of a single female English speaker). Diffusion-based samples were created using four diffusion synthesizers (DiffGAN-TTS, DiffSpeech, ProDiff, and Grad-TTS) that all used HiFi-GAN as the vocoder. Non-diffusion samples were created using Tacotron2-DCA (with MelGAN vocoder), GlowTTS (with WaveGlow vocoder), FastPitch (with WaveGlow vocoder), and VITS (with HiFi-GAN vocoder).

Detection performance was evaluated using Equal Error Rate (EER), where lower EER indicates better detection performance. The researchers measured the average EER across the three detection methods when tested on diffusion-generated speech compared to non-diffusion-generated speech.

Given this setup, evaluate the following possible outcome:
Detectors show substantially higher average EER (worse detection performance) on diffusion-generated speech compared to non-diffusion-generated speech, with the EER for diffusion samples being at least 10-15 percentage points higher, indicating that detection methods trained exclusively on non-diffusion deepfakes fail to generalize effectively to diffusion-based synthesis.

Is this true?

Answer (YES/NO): NO